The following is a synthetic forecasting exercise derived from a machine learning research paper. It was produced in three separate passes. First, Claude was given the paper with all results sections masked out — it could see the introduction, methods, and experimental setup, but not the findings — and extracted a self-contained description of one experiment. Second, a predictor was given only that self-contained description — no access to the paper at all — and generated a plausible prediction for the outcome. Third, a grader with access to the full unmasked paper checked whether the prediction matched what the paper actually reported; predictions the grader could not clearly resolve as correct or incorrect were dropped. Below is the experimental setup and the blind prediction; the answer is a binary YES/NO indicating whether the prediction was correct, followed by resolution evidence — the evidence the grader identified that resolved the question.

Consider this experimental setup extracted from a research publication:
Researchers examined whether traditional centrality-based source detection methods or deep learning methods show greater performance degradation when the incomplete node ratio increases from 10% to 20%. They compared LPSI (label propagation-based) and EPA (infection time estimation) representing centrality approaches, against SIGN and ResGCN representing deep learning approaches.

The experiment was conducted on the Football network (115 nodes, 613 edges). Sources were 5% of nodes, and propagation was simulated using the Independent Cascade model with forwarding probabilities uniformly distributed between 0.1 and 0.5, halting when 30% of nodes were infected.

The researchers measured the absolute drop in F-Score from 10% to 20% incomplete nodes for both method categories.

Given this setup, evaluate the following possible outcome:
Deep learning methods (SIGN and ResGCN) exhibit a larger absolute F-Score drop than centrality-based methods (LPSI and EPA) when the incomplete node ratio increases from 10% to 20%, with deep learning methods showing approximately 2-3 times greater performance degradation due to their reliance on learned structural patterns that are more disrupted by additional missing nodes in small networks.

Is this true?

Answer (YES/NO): YES